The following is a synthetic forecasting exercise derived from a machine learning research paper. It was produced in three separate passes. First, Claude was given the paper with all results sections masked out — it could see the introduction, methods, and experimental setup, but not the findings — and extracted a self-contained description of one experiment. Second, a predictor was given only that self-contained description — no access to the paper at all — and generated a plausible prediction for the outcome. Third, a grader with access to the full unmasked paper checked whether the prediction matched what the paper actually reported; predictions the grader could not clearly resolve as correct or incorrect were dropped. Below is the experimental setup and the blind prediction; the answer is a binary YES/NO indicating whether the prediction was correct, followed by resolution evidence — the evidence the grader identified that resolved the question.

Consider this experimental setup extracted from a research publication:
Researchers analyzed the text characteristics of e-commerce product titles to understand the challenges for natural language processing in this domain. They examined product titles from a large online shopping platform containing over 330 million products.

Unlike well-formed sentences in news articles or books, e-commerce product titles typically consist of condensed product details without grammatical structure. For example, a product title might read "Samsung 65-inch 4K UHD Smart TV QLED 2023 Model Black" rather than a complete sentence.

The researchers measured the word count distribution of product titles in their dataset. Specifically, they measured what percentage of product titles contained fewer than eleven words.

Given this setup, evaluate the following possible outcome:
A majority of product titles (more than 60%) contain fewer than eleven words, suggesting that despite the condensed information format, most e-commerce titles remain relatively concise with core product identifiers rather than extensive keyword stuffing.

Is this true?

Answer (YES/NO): NO